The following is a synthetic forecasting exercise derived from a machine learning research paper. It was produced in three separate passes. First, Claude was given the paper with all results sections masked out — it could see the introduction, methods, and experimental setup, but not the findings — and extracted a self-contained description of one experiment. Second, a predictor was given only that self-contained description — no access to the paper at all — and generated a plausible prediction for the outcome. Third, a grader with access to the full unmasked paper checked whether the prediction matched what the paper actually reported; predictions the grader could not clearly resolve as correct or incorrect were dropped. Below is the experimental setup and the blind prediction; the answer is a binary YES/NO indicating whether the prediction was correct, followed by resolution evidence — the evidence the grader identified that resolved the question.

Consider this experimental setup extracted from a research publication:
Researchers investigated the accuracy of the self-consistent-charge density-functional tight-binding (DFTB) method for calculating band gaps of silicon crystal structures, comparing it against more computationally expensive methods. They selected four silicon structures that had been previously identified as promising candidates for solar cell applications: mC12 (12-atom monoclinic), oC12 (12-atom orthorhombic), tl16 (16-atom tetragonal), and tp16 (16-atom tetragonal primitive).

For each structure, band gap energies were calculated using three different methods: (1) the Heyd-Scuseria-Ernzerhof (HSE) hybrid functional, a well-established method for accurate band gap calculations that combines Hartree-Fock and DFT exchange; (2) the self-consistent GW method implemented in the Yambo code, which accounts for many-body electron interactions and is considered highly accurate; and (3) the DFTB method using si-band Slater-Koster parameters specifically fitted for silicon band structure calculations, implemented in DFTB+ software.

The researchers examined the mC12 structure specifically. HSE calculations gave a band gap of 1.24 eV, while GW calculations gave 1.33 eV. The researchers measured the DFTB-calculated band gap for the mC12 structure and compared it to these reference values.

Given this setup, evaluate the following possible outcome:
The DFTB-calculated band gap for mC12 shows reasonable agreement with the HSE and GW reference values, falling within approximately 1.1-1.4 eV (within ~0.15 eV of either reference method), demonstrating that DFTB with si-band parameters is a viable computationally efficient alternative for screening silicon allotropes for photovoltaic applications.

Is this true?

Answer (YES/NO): YES